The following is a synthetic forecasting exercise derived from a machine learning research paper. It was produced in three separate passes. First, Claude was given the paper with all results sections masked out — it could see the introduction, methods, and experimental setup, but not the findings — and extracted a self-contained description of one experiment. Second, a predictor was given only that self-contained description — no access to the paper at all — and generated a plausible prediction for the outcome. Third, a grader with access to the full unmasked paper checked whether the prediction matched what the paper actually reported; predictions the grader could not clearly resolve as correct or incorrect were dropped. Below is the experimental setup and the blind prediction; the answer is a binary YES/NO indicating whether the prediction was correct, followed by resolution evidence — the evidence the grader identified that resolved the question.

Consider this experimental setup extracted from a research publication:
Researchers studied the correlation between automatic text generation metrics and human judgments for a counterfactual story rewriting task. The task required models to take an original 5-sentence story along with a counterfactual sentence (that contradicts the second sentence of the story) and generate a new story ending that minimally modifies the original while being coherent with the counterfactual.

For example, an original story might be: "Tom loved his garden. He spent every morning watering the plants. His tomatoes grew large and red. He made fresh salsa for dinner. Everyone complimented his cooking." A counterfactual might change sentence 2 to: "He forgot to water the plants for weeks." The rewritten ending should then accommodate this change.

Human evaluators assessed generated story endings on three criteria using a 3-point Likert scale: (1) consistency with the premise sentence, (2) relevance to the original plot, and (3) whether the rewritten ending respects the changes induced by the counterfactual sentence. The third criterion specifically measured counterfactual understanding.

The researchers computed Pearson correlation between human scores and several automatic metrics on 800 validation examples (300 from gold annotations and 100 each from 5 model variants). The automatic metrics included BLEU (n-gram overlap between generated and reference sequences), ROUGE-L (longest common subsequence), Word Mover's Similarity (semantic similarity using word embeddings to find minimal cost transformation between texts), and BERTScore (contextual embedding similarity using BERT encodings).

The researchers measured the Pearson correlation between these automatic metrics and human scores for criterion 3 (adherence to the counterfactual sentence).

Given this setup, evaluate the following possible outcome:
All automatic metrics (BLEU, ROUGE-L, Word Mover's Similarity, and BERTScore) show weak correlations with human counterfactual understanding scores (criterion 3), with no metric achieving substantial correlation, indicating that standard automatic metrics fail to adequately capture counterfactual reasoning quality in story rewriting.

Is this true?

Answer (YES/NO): NO